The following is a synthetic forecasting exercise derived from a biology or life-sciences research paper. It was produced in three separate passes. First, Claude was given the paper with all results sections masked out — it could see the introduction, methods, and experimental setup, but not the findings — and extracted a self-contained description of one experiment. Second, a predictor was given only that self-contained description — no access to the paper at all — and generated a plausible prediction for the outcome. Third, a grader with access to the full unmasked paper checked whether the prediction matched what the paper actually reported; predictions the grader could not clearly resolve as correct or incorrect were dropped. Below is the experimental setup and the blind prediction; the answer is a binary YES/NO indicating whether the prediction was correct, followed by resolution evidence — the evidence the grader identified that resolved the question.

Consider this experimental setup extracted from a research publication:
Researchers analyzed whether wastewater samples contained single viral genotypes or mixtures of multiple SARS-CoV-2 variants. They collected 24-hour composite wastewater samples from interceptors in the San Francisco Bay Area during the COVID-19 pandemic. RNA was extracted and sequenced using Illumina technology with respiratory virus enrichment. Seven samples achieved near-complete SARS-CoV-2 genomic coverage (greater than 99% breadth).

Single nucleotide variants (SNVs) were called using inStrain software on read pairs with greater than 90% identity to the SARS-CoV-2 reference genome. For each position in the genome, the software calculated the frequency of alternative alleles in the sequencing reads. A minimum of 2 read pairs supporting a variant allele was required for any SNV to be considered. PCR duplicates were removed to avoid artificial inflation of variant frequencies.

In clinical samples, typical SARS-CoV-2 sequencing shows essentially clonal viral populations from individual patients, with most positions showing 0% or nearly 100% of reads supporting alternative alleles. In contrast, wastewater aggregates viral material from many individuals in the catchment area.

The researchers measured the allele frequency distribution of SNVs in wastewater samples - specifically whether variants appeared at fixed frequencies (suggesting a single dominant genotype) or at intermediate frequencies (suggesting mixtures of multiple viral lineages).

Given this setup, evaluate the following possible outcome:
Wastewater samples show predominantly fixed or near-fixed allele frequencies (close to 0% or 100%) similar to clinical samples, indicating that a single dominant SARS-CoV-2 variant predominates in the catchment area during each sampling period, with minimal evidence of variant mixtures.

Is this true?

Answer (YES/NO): NO